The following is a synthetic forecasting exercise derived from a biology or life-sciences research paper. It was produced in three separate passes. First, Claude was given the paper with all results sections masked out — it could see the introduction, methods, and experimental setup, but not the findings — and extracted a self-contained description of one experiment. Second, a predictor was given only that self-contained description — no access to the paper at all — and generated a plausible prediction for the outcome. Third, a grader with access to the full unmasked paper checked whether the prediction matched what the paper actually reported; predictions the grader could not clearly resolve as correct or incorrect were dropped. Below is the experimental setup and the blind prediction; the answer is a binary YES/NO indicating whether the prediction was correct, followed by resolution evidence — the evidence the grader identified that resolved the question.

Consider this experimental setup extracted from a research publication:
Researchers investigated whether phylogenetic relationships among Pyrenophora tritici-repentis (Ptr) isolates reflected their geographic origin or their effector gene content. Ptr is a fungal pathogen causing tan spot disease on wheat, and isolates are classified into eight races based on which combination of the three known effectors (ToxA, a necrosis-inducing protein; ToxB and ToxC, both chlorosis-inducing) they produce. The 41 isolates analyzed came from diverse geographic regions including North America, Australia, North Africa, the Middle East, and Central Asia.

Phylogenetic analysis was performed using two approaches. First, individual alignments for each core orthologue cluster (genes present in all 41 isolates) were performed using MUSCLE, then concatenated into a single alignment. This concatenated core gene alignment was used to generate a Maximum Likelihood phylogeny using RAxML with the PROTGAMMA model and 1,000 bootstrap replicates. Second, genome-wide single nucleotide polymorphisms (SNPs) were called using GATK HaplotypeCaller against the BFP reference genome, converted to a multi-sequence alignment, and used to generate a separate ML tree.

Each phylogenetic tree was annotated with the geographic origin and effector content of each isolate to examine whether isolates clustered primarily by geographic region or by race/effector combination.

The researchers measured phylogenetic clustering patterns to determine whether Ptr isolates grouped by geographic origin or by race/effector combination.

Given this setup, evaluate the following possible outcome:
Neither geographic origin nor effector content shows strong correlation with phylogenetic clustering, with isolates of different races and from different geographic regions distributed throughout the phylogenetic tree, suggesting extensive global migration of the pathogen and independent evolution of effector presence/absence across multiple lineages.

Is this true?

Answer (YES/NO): NO